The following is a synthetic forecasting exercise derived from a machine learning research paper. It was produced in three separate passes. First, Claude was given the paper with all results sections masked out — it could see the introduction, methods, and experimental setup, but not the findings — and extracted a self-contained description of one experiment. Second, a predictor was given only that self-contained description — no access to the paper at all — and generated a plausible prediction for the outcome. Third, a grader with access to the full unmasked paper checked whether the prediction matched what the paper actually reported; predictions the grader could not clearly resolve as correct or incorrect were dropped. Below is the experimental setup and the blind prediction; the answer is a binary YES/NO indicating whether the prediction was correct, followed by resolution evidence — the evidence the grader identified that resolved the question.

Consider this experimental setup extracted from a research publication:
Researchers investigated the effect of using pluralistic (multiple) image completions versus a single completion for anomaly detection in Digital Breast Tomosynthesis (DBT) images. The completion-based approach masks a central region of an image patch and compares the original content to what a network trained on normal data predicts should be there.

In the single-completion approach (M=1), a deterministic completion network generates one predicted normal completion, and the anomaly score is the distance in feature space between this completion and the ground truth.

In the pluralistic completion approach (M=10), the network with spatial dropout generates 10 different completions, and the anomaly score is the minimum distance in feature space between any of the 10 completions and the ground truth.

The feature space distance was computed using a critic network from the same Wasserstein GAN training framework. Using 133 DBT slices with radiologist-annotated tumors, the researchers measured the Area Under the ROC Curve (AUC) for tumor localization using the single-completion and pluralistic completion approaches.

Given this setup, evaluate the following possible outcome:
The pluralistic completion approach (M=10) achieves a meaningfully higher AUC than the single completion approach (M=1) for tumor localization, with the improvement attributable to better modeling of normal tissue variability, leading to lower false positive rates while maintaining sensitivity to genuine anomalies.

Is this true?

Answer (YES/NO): YES